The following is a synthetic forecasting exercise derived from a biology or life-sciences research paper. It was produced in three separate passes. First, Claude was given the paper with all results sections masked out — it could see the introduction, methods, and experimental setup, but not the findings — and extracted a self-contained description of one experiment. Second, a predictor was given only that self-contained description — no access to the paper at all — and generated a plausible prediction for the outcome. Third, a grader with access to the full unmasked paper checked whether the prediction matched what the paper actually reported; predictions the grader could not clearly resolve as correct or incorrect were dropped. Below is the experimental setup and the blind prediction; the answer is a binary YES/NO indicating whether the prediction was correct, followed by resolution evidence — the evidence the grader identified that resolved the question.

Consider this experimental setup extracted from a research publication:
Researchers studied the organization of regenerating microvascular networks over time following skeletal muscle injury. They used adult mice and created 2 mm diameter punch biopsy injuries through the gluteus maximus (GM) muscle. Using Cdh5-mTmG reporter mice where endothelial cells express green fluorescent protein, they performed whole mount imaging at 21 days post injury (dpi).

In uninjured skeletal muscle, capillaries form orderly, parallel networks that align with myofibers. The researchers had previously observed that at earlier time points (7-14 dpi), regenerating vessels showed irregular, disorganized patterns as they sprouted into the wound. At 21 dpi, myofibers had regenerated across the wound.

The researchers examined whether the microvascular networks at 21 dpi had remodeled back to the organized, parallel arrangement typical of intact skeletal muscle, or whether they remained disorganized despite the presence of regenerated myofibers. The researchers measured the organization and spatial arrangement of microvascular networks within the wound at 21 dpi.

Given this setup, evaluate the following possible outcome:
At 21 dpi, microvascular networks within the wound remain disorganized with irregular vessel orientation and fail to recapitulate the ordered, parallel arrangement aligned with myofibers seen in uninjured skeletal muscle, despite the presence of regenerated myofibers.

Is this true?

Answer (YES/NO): YES